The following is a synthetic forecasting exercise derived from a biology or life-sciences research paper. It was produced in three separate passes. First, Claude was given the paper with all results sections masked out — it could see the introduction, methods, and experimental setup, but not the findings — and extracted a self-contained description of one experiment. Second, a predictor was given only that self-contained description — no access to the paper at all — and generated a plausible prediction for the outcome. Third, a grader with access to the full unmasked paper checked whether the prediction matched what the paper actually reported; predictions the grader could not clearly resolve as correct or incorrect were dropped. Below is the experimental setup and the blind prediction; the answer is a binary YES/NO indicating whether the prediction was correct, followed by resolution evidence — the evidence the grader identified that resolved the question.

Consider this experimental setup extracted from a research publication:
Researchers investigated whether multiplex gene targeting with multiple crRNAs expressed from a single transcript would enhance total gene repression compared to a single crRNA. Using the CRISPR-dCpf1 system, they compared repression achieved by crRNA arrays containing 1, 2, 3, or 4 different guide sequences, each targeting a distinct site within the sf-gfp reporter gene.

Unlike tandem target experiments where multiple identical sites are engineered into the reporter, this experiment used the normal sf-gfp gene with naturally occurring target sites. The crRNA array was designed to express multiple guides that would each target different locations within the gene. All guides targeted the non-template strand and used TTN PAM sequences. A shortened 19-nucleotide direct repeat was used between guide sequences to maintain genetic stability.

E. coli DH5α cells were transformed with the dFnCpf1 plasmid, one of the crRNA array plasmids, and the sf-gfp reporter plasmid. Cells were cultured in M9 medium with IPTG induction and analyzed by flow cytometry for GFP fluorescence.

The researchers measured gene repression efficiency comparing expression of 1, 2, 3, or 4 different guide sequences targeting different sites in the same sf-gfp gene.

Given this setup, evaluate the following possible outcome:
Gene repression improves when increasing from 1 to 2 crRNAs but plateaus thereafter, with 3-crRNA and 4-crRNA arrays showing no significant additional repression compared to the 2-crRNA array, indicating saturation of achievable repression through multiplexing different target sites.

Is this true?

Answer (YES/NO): NO